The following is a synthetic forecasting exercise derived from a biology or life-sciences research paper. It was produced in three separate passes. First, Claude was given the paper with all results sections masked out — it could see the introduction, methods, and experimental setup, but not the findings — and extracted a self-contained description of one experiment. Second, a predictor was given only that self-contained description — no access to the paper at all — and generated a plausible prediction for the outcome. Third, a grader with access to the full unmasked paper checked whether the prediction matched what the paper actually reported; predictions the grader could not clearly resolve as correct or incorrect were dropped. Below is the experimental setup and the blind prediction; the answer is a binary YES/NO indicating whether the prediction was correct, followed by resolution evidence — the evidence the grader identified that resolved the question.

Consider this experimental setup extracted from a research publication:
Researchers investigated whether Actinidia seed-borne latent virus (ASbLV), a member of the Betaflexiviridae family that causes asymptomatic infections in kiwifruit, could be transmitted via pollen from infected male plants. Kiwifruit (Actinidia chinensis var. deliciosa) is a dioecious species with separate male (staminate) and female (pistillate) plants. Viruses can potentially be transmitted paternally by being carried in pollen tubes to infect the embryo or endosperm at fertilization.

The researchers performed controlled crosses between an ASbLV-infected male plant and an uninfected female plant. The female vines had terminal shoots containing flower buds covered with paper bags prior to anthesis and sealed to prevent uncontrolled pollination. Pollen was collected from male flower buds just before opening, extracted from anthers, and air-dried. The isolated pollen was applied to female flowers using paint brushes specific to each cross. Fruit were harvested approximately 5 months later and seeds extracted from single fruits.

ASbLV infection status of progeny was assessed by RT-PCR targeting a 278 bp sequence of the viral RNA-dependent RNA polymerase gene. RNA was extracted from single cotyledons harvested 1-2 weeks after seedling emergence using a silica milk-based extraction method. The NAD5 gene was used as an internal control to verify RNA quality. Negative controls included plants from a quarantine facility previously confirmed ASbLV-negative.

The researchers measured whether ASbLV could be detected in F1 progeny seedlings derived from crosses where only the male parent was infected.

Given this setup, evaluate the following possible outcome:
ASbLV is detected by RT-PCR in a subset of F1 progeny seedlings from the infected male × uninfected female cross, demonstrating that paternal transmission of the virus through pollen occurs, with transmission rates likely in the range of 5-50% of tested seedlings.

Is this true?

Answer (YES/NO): NO